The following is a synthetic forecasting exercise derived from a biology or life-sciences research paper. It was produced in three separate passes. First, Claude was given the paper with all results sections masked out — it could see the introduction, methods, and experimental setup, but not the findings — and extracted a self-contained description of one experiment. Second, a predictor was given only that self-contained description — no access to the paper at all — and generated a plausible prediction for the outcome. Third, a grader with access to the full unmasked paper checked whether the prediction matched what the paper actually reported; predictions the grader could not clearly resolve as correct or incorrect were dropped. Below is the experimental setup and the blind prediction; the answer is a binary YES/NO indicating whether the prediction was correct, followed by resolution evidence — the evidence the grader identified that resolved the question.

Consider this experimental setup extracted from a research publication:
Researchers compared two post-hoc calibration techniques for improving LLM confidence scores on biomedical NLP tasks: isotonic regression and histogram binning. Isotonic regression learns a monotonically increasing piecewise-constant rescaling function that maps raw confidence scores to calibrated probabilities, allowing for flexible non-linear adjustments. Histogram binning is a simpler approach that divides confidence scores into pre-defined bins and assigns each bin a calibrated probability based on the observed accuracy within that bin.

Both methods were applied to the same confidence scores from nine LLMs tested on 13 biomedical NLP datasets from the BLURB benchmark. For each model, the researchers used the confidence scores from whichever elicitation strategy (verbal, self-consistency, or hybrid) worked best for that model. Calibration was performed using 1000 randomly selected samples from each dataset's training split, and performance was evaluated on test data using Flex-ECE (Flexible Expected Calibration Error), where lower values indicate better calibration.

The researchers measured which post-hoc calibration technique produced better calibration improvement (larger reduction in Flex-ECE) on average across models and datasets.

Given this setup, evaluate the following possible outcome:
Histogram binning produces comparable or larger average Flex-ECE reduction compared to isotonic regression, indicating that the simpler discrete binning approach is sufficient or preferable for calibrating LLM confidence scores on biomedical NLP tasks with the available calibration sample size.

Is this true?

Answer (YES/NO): YES